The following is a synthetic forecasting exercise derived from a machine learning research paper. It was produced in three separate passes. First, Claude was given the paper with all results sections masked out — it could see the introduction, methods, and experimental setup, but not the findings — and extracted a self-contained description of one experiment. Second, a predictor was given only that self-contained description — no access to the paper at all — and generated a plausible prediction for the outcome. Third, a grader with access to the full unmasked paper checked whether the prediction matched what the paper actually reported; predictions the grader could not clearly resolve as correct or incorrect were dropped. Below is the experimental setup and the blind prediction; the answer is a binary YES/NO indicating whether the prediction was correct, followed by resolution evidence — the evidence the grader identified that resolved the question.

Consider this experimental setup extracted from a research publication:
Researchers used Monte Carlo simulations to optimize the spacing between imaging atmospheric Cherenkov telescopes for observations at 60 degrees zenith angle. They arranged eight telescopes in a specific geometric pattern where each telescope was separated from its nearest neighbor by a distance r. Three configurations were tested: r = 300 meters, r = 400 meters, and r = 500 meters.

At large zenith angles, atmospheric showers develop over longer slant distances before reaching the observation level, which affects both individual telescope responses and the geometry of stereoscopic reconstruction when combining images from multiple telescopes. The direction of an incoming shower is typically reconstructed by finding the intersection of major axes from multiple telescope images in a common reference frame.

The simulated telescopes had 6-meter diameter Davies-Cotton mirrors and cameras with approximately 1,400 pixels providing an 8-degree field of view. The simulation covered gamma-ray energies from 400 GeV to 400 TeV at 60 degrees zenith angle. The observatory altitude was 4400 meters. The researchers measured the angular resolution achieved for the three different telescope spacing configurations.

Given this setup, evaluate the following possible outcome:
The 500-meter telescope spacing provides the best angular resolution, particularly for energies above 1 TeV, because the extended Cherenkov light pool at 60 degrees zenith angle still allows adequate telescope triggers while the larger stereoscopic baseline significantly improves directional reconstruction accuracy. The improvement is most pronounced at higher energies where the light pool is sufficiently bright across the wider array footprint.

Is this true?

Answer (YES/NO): NO